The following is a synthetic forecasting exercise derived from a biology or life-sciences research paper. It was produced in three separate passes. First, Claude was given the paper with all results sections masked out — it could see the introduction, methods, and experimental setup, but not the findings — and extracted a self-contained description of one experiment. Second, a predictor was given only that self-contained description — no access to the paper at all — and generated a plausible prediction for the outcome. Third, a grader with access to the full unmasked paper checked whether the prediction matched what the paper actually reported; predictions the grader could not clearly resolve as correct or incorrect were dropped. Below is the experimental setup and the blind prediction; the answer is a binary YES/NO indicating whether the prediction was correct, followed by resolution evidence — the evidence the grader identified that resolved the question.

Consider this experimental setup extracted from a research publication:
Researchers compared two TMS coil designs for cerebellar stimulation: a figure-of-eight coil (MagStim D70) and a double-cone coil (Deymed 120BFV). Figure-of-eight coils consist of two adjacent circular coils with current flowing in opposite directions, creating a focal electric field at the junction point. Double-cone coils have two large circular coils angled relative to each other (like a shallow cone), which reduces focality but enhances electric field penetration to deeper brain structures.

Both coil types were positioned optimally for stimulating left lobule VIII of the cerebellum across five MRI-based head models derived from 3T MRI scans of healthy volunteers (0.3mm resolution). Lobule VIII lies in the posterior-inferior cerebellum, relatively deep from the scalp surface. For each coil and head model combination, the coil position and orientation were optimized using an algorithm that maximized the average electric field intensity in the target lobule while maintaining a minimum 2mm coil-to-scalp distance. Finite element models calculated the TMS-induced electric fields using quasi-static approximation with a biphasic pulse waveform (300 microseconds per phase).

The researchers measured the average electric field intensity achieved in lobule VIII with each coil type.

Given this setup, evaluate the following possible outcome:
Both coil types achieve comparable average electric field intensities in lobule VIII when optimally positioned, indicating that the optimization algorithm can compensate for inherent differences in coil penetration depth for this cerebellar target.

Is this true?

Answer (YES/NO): NO